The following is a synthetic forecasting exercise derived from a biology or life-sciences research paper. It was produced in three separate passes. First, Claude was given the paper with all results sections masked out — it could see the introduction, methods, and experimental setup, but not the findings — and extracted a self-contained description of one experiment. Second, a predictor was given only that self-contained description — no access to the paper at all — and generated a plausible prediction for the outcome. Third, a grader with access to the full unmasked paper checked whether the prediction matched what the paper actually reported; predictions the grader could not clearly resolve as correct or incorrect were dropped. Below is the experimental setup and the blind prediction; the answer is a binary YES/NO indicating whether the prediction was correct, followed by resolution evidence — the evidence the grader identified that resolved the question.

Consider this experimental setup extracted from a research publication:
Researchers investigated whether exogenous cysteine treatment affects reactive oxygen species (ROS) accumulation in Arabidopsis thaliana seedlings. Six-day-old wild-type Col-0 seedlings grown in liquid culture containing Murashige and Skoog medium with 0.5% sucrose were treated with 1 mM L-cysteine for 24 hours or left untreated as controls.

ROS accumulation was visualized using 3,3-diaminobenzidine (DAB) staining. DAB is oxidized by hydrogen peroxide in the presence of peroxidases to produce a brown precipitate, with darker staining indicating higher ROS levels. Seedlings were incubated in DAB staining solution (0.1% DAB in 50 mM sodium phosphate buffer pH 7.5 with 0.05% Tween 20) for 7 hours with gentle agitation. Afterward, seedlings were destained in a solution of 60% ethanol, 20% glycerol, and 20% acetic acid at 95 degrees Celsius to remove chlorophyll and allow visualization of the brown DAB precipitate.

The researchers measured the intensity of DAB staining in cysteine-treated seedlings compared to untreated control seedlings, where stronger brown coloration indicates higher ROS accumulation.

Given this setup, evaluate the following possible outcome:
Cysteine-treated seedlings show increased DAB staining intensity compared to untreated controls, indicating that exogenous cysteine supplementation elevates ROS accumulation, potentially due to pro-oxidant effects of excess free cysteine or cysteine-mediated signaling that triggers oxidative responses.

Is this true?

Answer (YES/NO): NO